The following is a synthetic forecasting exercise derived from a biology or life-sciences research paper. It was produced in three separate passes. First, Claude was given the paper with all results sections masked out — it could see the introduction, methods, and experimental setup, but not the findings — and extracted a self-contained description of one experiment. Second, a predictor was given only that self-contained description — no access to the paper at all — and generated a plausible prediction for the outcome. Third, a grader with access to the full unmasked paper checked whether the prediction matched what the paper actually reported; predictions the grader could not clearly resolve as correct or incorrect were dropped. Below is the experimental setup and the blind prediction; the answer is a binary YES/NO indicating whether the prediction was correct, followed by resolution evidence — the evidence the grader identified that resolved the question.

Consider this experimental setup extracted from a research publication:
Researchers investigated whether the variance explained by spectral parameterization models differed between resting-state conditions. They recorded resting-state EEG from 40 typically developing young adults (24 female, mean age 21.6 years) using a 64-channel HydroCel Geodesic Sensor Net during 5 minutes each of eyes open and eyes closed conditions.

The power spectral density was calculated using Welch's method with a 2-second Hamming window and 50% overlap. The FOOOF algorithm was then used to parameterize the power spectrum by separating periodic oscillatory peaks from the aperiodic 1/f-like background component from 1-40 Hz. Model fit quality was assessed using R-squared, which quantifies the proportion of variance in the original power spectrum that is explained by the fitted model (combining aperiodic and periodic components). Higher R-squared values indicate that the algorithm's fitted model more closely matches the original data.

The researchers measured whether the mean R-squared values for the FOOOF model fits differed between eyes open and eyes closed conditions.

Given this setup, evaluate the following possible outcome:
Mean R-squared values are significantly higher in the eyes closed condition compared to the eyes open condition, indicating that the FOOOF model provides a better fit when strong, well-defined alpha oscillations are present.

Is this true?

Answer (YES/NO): NO